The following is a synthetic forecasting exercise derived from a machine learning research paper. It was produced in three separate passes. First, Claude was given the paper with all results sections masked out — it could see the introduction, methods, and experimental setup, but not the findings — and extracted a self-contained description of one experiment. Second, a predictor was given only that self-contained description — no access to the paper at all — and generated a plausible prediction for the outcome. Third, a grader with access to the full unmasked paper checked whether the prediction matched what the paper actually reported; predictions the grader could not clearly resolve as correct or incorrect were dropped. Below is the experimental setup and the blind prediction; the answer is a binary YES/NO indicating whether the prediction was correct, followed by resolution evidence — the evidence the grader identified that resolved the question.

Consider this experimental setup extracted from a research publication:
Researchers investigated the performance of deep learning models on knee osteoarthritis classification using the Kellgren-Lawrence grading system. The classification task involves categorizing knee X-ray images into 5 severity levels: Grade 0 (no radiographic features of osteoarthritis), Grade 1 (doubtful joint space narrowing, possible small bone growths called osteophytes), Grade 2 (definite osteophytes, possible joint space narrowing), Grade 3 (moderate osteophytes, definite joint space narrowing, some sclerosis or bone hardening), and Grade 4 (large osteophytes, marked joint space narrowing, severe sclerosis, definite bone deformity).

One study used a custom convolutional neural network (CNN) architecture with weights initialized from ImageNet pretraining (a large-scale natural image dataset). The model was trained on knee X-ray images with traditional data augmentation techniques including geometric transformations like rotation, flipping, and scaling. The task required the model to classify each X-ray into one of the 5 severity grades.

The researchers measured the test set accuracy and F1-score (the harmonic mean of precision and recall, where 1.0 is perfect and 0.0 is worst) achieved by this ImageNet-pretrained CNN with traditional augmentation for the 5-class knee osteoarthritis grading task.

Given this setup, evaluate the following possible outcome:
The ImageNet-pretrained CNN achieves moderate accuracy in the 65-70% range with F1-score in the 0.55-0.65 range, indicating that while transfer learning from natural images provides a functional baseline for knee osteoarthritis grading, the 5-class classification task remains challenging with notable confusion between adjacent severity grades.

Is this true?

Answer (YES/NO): NO